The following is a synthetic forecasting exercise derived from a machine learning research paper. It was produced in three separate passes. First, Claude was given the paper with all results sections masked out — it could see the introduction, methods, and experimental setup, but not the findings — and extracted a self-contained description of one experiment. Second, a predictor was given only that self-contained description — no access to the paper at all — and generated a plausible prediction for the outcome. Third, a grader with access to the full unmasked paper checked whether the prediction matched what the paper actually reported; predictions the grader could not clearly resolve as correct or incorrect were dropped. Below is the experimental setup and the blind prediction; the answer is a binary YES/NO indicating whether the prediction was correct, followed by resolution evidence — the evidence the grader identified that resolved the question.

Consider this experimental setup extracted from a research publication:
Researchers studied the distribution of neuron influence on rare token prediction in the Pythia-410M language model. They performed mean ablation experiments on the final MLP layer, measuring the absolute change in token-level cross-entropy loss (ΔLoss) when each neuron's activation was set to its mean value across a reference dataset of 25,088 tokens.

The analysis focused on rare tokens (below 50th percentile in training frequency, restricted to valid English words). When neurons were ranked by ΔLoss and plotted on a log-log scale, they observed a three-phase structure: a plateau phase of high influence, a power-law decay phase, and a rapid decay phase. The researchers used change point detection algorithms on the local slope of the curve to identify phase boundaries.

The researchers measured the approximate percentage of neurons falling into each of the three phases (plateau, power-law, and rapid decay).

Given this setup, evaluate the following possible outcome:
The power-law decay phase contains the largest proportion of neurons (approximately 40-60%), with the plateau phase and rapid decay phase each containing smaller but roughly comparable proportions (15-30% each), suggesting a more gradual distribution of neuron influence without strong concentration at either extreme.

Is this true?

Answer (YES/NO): NO